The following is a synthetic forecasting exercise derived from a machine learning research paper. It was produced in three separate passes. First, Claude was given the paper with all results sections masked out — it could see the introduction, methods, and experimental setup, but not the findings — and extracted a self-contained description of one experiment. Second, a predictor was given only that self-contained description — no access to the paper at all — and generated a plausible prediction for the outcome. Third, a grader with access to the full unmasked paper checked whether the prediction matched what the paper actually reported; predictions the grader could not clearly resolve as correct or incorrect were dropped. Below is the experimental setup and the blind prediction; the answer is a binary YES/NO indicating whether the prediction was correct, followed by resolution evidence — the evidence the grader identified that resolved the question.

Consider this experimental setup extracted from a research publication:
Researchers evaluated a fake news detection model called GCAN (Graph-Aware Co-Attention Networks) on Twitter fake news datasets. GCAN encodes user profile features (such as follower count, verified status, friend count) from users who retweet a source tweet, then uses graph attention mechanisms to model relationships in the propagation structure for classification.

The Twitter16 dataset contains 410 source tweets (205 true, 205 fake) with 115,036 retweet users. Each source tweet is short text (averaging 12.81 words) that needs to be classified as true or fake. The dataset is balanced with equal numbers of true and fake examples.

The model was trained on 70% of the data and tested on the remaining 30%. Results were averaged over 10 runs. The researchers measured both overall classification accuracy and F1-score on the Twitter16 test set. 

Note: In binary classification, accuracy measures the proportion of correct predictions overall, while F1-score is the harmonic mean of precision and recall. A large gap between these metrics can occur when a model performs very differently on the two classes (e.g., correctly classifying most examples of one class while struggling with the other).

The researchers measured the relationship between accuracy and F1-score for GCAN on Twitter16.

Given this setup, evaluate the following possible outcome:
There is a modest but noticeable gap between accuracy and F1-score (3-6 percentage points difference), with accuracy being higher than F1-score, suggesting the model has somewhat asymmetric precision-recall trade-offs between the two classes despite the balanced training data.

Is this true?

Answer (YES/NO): NO